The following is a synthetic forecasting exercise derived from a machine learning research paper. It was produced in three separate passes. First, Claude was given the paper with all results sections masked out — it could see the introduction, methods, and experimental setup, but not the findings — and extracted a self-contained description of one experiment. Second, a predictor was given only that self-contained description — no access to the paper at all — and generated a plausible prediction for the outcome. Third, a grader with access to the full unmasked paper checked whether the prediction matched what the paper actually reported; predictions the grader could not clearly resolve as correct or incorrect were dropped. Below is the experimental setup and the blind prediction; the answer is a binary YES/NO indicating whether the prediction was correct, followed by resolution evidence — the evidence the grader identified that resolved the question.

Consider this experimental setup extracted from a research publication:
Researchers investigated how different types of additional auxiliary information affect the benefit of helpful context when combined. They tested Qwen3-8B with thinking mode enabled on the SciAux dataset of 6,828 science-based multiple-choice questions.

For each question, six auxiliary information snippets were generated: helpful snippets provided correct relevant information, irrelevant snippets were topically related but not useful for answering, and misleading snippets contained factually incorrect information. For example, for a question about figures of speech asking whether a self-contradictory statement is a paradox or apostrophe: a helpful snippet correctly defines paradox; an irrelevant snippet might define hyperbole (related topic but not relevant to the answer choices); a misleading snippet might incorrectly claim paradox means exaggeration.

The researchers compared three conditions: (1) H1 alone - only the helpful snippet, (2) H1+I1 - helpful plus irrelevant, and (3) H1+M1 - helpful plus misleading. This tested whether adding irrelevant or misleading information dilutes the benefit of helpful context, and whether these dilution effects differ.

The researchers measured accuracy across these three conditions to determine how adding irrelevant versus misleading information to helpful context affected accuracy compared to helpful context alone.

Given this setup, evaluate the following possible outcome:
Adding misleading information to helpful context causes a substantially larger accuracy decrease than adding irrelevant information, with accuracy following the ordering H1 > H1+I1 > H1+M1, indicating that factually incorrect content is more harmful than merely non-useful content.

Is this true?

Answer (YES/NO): NO